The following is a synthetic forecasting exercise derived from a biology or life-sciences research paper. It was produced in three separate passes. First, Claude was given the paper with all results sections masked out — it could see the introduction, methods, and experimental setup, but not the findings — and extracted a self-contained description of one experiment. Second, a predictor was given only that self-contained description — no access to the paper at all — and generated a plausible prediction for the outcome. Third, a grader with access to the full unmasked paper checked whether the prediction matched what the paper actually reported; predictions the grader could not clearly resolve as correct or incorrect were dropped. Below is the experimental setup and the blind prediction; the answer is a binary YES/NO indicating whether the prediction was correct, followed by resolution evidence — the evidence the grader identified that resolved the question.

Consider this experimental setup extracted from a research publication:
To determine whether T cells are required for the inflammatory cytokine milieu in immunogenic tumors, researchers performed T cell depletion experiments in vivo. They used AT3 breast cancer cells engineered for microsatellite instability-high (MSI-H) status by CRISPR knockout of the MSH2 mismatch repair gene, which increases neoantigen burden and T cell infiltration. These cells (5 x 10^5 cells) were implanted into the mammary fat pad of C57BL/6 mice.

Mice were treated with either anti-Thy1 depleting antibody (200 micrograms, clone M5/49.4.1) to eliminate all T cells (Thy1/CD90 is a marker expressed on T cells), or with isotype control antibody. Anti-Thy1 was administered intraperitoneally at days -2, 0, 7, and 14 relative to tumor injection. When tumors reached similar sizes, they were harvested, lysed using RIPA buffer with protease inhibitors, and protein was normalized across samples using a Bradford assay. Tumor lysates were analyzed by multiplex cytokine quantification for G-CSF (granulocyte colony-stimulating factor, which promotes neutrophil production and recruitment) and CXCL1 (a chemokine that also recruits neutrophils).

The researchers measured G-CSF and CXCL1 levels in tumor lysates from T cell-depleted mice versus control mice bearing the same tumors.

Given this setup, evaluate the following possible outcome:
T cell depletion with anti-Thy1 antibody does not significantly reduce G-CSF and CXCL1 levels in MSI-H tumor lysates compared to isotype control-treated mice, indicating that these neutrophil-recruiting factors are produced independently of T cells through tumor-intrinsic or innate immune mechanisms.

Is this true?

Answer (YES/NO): NO